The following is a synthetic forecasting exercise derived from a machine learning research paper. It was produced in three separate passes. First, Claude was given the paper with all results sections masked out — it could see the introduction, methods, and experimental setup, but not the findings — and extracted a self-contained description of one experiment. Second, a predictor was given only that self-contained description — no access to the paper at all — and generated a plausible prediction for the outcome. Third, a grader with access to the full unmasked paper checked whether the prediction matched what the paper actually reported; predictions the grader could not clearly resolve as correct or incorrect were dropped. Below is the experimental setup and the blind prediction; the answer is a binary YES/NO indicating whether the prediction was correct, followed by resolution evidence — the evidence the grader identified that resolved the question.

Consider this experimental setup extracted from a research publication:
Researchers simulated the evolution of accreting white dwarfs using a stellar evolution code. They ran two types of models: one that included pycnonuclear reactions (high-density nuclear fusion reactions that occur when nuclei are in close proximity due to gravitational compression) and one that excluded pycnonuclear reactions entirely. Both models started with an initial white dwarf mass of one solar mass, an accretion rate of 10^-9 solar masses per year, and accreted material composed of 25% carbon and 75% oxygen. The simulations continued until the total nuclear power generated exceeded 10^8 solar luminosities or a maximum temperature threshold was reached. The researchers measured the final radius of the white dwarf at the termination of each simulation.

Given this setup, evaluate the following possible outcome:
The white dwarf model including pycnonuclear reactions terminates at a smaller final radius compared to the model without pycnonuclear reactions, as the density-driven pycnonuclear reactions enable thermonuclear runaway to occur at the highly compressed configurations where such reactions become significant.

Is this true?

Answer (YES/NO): YES